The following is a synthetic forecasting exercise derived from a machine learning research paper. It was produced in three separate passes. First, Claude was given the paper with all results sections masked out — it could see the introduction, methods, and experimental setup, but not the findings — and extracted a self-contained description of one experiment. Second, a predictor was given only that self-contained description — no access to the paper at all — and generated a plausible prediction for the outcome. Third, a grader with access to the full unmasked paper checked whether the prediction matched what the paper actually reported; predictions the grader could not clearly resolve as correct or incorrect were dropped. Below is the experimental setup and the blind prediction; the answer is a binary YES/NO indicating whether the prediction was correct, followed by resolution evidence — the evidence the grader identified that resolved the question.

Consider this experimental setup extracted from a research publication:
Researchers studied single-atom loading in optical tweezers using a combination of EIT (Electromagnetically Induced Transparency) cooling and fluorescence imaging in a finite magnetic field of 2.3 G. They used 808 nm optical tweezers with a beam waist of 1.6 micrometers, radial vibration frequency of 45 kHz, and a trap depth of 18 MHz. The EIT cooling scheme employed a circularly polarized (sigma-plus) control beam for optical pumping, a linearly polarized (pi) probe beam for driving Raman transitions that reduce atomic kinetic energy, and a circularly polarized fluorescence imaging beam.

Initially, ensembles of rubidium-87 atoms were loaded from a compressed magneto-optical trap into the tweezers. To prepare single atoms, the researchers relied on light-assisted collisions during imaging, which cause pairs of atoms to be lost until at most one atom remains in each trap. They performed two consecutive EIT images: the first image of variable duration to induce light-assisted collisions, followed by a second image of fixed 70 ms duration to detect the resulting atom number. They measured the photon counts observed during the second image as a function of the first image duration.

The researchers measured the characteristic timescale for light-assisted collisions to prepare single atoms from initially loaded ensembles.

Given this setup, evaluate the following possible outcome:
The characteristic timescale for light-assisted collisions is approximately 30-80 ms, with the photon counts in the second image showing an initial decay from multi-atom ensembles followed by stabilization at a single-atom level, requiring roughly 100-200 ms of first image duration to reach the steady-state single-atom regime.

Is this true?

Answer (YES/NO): NO